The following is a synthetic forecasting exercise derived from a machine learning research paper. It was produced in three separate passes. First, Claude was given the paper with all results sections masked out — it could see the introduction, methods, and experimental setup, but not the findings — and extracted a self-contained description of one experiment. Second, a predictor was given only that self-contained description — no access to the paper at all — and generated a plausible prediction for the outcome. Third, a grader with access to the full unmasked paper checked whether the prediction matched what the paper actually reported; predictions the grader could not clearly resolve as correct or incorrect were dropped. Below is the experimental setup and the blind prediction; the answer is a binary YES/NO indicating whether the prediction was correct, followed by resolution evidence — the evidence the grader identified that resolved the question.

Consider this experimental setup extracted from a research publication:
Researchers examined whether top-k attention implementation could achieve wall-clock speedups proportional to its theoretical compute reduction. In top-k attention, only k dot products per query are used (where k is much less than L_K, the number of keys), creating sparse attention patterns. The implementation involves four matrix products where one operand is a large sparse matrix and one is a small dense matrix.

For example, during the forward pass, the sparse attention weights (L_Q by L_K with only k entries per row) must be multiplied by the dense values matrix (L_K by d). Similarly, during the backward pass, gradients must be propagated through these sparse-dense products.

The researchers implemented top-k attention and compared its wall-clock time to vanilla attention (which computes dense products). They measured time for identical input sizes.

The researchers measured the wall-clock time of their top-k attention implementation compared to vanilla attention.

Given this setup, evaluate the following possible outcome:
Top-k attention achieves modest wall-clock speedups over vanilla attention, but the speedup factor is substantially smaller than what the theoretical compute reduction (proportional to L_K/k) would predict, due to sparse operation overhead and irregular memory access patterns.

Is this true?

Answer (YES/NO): NO